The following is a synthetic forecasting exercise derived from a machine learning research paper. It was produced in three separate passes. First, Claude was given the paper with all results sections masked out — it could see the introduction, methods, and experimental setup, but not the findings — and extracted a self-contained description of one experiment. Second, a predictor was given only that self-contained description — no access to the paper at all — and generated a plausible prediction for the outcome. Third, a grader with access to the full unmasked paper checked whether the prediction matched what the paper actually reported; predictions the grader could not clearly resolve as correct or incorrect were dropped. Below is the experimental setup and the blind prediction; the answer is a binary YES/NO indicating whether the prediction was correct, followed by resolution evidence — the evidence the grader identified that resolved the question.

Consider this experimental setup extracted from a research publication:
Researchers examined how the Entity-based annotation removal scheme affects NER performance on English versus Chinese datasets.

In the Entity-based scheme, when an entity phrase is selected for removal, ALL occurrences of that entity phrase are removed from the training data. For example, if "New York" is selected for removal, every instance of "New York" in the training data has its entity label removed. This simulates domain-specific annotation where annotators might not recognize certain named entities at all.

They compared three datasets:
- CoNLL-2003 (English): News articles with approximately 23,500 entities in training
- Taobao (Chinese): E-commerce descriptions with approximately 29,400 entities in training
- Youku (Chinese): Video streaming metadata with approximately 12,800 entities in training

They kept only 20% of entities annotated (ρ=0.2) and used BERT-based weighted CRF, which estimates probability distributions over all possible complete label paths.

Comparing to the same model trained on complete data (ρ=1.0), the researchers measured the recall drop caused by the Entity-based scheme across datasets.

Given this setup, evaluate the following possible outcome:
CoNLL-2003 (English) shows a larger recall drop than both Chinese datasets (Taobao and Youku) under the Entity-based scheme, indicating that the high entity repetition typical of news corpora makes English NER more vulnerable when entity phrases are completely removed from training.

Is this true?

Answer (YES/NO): NO